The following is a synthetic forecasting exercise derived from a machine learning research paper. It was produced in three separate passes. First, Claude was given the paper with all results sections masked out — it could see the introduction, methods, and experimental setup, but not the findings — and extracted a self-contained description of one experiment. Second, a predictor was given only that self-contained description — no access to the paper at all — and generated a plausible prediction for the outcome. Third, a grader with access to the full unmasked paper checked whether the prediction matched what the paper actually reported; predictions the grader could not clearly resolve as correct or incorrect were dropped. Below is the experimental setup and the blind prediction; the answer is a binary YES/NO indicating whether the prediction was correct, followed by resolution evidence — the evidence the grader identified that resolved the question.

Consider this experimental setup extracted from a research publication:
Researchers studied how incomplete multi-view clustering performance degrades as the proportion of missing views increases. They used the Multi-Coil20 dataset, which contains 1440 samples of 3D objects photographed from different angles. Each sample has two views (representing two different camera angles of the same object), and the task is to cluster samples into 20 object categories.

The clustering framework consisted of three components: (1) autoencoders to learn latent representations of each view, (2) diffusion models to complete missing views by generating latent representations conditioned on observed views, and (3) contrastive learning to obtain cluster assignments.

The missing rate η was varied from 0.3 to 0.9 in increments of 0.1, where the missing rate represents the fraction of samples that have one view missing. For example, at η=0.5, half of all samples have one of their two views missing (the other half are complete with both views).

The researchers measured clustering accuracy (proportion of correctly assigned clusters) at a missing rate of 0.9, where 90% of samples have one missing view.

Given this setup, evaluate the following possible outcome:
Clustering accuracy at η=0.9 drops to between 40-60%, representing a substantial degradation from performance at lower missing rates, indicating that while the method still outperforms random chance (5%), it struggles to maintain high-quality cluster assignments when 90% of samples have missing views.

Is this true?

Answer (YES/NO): NO